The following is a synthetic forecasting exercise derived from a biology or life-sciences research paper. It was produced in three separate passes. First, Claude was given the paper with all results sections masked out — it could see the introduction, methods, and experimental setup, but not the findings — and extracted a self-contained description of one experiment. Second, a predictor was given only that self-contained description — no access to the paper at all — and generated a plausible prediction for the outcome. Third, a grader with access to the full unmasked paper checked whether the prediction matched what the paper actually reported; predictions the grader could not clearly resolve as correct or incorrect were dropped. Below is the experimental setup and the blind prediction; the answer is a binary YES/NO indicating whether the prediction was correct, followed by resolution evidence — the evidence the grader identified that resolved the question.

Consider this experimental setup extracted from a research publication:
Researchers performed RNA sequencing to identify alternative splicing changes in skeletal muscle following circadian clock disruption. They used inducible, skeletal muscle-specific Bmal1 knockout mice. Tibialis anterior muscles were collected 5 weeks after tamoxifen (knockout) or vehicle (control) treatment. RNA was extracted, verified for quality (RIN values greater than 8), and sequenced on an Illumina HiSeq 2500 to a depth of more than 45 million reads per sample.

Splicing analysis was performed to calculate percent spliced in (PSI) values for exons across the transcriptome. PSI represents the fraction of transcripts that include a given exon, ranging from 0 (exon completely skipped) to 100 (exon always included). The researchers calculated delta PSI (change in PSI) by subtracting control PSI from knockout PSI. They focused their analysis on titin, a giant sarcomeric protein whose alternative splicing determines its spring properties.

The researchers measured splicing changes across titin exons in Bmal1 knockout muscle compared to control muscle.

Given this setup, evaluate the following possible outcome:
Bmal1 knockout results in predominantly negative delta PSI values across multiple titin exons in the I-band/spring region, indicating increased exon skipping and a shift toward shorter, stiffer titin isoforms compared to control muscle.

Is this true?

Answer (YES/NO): NO